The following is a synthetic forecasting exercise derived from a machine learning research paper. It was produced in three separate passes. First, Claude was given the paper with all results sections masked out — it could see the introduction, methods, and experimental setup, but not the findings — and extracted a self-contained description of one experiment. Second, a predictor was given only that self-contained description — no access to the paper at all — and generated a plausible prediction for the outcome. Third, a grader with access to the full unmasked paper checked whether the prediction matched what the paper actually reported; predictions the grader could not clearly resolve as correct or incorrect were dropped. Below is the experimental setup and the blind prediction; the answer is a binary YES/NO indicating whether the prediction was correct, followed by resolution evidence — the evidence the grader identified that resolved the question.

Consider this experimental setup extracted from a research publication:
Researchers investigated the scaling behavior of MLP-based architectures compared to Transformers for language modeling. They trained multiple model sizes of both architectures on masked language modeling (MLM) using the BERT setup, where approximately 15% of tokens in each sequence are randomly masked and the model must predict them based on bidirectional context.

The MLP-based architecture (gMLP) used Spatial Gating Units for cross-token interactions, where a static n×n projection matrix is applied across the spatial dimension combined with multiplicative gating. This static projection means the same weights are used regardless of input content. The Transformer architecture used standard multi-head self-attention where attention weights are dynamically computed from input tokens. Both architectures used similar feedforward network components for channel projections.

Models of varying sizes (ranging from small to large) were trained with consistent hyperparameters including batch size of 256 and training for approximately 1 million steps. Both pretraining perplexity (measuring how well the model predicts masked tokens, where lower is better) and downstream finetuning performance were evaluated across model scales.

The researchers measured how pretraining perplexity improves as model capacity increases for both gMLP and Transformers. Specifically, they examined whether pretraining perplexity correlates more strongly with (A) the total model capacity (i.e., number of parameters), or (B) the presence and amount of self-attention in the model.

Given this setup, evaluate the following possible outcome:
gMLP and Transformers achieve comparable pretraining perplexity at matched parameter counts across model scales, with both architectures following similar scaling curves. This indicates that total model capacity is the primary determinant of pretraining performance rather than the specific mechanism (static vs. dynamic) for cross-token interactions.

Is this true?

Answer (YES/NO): YES